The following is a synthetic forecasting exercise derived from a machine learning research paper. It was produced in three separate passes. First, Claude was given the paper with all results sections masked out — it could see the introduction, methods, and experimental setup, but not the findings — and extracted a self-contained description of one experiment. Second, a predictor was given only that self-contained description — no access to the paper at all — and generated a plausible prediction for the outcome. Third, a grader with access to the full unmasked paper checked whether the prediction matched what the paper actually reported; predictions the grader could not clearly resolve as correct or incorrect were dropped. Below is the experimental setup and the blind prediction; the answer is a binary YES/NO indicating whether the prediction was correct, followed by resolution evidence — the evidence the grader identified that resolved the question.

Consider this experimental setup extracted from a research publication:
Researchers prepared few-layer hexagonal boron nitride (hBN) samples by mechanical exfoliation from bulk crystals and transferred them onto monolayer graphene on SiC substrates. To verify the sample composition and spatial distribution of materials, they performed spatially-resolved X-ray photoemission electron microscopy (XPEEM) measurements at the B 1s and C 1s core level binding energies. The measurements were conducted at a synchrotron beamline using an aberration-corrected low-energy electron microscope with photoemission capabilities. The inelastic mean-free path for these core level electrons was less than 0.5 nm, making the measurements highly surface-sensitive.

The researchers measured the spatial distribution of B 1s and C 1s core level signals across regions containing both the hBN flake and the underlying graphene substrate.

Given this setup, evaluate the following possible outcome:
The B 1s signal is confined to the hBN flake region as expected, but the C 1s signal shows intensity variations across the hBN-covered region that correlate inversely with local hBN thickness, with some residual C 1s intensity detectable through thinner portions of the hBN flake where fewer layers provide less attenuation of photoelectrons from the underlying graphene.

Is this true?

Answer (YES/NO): NO